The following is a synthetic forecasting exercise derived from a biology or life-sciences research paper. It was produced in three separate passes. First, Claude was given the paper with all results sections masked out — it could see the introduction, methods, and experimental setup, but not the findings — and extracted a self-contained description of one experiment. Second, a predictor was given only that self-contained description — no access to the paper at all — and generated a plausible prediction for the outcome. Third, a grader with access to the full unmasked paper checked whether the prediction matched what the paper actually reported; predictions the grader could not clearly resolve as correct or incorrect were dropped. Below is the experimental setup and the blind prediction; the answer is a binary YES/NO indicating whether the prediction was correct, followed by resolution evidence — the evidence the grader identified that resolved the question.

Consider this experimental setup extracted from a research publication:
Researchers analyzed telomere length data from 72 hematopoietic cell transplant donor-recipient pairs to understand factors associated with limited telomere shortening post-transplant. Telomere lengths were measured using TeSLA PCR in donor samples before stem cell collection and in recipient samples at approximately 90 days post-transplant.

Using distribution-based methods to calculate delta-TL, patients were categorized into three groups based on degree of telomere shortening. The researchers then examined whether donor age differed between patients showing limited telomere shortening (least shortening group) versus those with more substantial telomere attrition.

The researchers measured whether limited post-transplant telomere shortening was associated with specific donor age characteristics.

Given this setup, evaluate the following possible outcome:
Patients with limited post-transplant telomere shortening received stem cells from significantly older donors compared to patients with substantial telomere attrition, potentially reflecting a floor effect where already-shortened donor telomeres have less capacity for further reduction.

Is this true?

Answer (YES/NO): YES